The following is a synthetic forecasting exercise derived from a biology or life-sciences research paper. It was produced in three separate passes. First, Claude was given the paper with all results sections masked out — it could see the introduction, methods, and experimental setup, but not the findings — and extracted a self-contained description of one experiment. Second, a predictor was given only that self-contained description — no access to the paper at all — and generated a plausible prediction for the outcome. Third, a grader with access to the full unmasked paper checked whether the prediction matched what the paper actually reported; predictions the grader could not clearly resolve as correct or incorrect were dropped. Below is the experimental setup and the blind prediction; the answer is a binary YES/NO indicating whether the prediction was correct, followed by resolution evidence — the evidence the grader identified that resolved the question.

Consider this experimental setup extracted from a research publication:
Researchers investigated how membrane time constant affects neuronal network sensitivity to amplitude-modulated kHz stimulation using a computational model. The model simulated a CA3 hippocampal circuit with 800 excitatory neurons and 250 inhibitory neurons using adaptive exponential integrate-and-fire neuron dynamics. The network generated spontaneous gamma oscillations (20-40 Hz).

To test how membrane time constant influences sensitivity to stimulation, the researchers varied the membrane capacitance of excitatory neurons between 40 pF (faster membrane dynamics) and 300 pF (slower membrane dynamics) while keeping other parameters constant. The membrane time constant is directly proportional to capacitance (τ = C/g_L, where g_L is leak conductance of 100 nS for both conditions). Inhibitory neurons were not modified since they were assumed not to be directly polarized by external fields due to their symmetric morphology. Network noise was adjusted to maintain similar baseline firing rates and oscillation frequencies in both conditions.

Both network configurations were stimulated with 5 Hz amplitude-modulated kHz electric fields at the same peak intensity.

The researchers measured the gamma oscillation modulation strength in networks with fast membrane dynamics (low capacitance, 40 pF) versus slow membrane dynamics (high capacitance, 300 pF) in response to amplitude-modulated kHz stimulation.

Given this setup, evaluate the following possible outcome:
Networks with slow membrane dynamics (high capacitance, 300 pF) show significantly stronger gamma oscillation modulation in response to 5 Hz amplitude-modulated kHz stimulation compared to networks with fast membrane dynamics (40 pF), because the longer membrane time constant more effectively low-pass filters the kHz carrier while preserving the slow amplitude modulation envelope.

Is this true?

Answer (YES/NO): NO